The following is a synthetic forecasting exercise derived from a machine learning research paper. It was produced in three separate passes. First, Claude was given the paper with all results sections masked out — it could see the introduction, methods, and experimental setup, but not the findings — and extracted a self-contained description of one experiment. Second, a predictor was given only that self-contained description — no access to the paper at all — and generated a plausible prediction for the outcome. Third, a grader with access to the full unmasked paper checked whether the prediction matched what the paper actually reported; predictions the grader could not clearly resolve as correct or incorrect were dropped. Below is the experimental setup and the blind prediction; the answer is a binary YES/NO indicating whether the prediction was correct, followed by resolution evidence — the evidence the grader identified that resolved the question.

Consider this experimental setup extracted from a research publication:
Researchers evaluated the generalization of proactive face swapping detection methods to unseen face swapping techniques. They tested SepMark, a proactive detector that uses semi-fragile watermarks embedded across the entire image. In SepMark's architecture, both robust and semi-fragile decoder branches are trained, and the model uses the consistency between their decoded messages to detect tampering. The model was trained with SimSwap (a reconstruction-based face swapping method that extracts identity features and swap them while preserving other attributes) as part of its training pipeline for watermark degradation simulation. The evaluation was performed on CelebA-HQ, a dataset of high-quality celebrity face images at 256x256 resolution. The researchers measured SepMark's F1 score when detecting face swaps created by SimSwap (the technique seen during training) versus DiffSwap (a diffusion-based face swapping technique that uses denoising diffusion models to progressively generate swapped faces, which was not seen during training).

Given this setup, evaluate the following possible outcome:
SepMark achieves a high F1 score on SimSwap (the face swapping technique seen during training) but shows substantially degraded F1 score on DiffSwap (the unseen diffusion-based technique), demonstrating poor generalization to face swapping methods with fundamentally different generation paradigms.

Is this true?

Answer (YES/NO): YES